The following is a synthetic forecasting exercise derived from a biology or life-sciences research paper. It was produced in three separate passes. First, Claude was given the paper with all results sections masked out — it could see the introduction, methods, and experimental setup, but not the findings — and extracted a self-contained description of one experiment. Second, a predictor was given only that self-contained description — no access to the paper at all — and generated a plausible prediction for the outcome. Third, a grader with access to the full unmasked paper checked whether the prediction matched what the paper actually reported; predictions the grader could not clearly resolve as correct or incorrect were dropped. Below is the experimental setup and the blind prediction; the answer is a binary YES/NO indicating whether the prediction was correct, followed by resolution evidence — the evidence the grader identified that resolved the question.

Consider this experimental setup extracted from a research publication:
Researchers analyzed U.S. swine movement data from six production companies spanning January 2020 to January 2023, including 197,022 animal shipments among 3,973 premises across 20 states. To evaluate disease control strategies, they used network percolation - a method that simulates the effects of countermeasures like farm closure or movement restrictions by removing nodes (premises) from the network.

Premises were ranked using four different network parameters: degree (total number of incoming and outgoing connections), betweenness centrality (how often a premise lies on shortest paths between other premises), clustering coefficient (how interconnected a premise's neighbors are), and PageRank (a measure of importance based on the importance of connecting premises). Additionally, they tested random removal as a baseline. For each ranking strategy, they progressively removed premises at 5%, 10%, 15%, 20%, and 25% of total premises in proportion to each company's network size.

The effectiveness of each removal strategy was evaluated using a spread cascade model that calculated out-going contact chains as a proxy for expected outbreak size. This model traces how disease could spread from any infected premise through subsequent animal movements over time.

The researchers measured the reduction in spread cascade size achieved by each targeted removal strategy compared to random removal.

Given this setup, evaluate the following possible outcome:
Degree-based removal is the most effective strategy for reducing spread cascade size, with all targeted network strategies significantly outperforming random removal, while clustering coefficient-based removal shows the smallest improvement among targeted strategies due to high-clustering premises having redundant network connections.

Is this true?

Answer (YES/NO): NO